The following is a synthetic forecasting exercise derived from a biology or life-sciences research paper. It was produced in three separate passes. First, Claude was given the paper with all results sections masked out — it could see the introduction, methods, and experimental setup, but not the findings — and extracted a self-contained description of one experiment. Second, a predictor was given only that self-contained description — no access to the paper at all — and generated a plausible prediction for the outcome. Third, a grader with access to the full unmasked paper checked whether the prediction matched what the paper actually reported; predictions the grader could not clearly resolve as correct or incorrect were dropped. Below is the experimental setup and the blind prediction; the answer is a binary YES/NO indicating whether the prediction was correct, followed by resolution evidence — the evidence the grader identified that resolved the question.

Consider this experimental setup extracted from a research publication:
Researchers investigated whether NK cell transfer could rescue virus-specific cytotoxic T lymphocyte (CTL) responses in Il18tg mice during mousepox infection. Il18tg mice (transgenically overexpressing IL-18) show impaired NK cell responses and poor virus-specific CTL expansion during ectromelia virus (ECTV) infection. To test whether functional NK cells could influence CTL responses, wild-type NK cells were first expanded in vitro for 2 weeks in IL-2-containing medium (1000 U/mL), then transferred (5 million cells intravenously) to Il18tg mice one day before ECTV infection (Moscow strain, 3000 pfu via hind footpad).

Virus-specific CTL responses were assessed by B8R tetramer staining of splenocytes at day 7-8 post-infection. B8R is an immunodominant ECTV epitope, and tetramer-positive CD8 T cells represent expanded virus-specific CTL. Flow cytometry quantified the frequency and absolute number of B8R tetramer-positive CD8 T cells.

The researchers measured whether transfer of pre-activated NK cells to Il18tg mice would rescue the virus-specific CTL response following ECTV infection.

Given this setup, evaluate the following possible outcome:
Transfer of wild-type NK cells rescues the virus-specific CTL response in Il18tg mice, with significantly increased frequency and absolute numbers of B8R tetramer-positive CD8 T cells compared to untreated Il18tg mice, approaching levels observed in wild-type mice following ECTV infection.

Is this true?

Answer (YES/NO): YES